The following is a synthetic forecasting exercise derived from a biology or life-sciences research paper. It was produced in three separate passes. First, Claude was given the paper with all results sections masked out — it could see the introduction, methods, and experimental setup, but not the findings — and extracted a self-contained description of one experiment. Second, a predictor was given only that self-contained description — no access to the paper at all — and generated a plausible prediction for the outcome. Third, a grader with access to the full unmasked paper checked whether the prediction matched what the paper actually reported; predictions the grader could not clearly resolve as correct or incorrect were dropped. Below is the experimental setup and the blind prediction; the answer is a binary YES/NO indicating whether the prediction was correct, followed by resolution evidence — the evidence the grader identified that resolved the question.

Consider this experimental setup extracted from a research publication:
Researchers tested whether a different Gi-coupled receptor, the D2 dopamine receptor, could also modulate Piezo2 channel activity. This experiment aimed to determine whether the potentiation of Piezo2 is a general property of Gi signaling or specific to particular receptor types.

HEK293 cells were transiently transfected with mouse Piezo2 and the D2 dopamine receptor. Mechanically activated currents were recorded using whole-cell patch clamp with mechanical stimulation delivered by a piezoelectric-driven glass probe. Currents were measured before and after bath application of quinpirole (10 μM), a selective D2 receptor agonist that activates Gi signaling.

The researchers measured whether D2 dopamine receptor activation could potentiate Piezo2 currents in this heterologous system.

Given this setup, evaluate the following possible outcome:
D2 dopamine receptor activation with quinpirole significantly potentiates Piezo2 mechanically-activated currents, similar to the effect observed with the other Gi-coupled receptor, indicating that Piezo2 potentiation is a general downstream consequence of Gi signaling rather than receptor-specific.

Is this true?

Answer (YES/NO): YES